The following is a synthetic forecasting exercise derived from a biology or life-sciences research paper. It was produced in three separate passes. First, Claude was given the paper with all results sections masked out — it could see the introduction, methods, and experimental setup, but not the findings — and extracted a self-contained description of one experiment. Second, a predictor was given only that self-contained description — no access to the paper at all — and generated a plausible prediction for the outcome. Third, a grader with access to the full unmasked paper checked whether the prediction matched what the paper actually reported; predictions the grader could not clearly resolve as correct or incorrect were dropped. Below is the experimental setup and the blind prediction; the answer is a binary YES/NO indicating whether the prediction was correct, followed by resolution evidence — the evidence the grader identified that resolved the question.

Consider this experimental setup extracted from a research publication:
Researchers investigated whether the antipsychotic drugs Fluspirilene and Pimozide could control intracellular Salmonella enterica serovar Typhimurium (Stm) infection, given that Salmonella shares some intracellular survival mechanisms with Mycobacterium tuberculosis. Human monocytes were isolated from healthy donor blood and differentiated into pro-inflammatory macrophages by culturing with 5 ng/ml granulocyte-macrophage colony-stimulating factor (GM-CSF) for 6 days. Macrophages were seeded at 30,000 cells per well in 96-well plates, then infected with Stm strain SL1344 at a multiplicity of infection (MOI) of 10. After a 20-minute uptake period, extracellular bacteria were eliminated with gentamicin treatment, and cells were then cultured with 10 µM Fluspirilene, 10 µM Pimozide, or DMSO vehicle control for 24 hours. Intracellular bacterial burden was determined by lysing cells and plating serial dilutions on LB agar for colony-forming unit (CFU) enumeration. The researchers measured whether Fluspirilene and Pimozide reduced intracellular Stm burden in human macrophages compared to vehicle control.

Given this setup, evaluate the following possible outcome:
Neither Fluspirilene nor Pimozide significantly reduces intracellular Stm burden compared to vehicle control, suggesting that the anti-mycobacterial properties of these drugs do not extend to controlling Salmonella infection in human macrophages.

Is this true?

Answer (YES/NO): NO